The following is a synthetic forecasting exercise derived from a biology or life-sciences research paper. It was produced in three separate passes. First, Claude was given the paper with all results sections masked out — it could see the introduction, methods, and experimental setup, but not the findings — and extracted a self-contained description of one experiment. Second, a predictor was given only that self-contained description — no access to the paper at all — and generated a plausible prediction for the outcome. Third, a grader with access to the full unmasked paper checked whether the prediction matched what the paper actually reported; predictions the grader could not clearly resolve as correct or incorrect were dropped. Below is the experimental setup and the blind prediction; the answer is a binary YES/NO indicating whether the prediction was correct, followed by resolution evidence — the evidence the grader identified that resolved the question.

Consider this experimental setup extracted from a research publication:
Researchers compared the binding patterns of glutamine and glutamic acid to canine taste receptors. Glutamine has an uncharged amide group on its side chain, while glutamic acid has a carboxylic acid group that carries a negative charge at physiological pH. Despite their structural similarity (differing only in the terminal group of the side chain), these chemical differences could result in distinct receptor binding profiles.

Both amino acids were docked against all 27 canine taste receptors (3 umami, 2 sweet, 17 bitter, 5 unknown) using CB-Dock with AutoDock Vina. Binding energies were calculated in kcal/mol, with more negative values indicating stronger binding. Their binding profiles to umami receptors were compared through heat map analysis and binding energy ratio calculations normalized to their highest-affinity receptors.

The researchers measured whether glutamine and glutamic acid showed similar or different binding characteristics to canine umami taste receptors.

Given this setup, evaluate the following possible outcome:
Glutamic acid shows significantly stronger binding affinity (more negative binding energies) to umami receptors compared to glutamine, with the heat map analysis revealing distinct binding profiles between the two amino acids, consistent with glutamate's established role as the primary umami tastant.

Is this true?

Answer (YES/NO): NO